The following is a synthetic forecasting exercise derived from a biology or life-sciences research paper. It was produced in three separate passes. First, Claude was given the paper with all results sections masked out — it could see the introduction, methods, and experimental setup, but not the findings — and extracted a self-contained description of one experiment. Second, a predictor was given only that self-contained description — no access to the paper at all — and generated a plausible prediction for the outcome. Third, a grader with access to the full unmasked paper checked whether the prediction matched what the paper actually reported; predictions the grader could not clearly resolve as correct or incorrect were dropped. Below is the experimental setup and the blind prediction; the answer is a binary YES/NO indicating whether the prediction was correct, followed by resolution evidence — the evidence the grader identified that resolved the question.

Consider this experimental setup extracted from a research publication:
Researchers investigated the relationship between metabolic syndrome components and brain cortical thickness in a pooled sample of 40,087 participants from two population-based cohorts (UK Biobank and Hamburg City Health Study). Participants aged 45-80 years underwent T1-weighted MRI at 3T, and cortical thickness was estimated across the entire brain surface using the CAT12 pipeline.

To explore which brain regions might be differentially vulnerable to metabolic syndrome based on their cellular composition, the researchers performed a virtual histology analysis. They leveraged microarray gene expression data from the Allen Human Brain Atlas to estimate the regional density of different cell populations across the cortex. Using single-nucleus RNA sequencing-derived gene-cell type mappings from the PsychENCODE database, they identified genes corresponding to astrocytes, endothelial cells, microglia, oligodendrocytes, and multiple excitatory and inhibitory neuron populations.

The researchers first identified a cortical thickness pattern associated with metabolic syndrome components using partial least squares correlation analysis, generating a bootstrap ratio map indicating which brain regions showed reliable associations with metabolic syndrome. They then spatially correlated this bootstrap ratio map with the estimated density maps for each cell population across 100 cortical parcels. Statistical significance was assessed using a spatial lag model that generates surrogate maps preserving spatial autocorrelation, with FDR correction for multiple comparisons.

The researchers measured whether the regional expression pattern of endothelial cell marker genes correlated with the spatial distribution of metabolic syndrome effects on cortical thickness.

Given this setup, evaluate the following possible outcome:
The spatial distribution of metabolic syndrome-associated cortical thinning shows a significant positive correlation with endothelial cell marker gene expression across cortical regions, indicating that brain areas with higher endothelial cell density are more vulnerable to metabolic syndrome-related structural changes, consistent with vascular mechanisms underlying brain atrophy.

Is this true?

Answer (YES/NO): YES